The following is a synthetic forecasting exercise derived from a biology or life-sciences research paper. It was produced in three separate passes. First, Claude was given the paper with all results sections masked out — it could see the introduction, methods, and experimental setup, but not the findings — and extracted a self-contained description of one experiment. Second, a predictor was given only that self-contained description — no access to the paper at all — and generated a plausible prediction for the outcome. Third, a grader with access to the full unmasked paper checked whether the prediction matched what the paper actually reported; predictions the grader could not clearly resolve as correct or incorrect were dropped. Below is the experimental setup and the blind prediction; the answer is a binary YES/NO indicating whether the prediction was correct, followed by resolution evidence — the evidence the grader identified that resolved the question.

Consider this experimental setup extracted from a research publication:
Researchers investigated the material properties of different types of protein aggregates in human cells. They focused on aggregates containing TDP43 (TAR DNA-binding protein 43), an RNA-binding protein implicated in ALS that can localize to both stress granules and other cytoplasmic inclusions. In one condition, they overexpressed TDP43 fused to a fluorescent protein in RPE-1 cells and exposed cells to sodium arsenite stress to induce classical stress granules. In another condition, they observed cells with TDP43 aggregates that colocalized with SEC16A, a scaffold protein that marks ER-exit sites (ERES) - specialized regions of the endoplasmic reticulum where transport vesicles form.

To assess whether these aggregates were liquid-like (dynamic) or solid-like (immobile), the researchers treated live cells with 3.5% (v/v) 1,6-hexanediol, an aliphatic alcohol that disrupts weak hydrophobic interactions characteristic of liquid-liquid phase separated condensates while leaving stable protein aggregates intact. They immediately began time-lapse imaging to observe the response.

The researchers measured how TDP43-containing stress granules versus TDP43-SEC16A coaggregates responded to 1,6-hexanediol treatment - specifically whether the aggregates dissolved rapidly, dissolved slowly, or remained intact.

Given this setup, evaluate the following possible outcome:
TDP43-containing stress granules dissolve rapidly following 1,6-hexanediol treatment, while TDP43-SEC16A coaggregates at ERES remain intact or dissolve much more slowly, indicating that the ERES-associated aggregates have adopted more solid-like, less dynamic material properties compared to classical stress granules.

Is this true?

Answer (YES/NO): YES